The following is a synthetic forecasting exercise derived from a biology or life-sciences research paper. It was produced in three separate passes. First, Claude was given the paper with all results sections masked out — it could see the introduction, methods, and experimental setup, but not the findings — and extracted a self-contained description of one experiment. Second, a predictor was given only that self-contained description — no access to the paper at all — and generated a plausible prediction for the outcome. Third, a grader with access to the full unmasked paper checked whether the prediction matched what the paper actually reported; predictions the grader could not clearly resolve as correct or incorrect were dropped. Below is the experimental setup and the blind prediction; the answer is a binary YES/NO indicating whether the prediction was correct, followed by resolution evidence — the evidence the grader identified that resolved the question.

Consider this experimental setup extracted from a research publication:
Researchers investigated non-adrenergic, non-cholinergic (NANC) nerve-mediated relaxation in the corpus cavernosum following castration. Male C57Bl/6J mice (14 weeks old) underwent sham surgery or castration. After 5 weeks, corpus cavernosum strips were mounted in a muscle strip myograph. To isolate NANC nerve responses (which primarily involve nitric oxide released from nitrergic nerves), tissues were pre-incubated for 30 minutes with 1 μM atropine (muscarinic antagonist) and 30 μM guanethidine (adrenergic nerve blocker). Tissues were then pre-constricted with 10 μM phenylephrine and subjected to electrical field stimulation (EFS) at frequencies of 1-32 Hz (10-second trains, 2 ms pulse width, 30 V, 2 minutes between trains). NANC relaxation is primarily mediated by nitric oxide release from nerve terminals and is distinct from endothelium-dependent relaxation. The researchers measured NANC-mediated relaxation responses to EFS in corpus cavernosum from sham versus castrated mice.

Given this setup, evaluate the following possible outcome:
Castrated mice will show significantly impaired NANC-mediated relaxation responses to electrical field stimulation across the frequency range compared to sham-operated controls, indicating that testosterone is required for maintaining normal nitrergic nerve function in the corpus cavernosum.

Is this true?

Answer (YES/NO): YES